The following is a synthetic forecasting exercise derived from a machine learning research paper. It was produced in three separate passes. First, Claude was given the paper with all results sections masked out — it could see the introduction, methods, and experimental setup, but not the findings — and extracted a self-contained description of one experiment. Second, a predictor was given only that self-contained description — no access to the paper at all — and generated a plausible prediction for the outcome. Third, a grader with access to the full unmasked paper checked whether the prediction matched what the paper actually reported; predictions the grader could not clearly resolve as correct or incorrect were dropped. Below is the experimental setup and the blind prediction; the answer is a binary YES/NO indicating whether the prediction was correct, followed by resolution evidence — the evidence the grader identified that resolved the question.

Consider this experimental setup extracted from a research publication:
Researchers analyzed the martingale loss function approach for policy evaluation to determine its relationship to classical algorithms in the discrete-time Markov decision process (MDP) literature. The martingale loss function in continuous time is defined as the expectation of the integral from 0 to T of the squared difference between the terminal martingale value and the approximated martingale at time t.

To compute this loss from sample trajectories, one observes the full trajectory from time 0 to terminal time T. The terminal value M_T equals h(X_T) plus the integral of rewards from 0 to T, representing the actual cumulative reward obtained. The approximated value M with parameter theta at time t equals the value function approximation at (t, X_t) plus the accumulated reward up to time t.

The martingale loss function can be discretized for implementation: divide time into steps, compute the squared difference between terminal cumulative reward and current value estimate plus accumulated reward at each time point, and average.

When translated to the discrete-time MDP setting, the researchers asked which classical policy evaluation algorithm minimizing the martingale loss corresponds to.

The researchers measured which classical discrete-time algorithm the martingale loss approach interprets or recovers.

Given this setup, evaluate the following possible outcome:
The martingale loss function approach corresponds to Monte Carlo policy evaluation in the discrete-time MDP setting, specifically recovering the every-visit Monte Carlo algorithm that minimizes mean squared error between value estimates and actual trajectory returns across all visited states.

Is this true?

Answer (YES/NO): YES